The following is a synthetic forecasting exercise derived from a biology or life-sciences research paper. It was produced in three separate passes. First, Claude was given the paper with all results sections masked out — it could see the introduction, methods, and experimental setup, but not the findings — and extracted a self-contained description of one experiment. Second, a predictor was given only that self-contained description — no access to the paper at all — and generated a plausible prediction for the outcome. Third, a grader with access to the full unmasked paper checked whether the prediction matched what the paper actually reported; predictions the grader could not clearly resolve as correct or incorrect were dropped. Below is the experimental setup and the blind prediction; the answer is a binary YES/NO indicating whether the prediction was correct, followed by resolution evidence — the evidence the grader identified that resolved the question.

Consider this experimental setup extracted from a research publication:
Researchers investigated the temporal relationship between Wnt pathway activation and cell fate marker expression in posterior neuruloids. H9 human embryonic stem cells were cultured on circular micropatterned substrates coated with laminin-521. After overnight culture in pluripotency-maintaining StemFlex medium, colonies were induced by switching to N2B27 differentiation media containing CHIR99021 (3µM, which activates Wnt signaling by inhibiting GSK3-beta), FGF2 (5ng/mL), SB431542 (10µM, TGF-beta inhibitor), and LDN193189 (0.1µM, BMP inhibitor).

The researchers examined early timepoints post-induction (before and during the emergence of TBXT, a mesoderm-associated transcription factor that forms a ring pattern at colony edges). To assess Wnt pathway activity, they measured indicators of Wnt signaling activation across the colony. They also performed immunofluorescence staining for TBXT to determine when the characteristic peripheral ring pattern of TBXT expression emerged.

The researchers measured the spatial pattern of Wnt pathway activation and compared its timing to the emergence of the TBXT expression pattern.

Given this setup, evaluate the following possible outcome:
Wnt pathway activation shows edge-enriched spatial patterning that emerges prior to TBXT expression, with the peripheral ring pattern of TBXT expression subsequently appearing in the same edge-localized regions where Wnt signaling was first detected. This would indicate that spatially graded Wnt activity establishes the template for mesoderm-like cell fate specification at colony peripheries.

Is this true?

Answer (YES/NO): YES